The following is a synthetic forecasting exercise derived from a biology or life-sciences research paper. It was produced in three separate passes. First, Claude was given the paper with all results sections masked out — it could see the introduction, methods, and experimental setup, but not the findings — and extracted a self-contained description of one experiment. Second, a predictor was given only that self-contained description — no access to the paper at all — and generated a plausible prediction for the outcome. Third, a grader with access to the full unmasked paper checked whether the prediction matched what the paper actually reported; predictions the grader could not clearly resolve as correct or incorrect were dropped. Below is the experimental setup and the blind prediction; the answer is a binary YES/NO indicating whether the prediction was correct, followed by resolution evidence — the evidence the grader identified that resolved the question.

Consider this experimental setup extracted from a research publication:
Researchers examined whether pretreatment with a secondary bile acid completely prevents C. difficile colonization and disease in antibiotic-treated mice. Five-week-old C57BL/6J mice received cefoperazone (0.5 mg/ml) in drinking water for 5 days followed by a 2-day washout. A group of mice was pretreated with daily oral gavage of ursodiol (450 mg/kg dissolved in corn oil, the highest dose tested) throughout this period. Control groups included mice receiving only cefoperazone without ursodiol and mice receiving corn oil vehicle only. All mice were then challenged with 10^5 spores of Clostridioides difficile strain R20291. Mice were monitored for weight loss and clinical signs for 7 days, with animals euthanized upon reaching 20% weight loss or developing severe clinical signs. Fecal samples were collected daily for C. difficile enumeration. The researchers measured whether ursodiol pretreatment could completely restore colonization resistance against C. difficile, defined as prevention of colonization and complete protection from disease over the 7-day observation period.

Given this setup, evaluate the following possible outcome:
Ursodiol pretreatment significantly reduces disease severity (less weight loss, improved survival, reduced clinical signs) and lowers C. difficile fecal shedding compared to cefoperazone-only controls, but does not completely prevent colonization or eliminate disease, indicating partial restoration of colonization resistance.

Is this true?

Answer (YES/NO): NO